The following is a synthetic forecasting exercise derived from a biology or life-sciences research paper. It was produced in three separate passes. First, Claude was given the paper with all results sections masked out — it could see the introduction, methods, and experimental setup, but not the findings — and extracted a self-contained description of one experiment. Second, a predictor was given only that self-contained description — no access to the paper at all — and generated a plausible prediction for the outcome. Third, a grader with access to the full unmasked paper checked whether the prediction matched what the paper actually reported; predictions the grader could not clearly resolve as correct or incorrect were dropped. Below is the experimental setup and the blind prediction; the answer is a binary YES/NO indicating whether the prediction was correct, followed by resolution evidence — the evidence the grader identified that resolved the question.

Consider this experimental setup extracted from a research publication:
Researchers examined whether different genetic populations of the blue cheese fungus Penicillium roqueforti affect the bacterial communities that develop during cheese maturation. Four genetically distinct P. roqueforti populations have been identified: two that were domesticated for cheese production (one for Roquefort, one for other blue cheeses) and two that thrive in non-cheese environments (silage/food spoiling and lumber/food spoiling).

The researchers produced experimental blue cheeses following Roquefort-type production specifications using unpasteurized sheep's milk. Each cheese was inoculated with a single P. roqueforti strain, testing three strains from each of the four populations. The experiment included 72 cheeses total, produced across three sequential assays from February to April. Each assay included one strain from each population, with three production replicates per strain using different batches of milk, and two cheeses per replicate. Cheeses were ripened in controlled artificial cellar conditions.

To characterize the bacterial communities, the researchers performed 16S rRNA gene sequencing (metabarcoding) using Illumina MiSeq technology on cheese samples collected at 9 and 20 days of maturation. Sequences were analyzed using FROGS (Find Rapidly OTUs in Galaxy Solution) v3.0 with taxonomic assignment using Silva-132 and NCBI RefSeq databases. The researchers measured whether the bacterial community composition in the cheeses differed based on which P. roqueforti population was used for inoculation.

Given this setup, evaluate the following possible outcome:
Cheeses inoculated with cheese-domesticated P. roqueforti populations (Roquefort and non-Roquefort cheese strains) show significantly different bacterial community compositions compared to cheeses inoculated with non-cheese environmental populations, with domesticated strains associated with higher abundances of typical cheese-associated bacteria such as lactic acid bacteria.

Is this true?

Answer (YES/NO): NO